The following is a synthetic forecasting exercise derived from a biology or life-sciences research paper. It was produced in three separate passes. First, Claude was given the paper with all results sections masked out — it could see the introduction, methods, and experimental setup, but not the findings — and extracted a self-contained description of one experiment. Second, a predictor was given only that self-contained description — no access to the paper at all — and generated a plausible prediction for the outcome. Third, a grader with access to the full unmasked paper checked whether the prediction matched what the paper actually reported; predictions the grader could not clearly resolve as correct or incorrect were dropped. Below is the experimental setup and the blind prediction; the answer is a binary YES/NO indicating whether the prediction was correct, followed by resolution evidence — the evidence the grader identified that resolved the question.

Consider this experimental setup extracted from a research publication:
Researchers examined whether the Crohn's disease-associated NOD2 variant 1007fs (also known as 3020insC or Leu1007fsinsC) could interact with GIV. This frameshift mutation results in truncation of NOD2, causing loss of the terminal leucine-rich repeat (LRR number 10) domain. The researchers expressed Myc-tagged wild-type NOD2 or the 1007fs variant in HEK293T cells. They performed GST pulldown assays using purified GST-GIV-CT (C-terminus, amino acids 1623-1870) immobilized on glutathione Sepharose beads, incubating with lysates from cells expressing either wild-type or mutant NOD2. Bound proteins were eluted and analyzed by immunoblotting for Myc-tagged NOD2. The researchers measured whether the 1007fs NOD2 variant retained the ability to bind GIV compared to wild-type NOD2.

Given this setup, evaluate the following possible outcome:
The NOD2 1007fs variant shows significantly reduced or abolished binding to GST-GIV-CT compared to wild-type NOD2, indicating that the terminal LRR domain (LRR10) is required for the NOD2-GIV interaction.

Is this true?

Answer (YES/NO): YES